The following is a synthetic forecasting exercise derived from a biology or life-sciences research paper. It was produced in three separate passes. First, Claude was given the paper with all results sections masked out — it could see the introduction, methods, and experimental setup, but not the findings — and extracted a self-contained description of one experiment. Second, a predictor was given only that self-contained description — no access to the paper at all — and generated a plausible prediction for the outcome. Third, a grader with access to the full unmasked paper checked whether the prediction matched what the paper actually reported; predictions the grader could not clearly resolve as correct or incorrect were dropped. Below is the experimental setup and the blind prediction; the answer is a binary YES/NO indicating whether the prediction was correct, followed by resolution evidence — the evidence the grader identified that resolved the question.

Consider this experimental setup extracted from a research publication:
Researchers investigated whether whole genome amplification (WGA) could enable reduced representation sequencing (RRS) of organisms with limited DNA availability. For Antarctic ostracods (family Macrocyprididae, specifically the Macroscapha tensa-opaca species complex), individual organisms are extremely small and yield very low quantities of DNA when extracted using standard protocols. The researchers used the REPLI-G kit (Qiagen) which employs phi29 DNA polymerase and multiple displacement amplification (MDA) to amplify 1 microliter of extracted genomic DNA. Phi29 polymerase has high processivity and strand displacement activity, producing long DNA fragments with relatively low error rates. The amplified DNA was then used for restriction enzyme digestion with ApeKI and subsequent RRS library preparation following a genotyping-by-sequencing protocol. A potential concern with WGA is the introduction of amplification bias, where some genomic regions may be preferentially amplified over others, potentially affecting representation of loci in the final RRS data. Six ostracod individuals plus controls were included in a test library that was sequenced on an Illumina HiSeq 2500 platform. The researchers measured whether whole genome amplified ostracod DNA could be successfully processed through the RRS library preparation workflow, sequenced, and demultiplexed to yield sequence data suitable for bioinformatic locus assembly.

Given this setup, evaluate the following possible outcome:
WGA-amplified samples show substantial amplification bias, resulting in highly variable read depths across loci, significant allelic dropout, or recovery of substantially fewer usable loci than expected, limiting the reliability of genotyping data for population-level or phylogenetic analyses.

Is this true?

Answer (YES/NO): NO